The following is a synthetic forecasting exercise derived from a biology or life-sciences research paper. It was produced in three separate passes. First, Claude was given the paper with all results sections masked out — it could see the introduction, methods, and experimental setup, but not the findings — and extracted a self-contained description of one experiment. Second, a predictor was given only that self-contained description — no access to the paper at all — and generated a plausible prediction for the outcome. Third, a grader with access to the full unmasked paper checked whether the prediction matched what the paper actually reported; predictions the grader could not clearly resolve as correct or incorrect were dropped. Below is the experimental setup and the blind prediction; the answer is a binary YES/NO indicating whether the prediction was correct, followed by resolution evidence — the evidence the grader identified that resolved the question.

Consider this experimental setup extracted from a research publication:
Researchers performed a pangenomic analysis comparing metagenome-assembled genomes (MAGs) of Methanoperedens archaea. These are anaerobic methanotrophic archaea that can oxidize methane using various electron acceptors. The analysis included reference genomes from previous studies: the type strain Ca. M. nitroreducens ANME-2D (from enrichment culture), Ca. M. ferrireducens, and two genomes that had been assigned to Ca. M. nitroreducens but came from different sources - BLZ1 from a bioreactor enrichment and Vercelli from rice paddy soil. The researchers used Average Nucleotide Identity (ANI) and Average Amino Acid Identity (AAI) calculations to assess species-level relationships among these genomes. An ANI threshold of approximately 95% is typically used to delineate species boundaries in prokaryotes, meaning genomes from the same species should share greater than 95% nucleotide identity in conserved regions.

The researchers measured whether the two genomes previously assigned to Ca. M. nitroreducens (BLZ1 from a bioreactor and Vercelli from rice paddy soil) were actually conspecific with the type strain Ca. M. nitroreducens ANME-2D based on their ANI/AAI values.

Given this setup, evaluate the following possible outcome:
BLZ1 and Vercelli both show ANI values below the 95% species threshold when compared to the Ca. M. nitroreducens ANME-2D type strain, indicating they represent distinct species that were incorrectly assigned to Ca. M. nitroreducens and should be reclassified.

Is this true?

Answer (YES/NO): YES